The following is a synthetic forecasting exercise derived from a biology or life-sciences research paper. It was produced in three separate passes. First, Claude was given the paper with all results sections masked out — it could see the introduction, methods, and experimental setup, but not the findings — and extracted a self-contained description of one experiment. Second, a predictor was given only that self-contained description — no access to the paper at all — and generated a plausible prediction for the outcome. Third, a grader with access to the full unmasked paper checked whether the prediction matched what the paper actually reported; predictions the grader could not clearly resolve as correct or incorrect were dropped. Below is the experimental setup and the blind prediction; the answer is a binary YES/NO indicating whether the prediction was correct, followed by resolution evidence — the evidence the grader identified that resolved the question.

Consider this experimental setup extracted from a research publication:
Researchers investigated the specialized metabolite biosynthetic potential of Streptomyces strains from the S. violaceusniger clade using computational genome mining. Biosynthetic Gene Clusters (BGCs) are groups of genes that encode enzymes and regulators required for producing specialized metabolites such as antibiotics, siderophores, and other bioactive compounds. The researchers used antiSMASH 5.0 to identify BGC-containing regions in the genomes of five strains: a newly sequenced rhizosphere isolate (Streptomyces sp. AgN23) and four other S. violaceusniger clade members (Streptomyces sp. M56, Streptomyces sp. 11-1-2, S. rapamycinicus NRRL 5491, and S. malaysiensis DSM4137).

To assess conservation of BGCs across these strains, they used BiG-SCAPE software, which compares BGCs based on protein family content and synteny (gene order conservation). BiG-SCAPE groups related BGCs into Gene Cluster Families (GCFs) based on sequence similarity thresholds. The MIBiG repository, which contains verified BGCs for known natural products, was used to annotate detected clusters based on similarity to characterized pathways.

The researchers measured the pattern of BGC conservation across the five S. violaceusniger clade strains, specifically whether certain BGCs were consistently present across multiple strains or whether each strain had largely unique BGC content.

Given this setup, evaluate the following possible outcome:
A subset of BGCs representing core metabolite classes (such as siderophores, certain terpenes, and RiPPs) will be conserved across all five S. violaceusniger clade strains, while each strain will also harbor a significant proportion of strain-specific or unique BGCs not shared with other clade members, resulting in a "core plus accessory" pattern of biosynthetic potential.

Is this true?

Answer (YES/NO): YES